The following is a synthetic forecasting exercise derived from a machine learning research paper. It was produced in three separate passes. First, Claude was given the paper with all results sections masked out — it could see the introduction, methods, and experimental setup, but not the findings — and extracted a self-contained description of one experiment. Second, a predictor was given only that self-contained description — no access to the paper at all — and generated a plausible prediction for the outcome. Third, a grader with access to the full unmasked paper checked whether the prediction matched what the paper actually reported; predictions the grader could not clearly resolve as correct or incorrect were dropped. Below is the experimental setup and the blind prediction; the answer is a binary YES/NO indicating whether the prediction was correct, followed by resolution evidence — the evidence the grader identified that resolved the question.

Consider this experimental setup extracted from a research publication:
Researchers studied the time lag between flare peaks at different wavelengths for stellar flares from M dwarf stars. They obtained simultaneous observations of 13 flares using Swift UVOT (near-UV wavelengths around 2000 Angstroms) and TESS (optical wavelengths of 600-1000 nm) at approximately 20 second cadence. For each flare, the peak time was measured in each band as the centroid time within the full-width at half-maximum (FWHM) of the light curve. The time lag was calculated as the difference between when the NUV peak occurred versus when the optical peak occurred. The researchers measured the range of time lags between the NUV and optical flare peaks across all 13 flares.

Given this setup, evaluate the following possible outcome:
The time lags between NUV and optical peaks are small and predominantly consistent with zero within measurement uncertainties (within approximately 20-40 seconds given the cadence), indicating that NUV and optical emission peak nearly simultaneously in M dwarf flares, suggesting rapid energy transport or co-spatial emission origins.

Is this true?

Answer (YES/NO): NO